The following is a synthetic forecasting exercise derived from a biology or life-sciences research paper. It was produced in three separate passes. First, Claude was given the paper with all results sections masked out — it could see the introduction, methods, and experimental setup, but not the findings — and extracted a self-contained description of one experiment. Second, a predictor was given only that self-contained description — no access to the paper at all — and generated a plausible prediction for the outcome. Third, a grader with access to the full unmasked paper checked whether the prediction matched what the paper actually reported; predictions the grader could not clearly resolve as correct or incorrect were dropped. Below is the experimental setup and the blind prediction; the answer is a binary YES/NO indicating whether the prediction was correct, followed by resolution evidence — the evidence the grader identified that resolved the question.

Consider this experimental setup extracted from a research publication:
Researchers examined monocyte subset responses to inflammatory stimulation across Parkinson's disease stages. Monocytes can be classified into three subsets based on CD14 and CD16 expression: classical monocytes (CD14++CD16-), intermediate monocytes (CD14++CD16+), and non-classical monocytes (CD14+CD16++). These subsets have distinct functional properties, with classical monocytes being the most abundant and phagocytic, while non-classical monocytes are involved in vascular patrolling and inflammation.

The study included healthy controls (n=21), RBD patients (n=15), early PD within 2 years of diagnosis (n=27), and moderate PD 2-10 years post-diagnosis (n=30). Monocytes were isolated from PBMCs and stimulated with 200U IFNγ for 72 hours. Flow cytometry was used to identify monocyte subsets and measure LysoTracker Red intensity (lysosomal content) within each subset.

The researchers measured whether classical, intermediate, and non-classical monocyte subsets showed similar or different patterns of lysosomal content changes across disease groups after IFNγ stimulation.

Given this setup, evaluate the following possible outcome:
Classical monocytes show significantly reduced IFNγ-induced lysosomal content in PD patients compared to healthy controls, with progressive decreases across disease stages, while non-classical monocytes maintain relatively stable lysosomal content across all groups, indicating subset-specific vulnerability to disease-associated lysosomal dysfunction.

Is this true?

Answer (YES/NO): NO